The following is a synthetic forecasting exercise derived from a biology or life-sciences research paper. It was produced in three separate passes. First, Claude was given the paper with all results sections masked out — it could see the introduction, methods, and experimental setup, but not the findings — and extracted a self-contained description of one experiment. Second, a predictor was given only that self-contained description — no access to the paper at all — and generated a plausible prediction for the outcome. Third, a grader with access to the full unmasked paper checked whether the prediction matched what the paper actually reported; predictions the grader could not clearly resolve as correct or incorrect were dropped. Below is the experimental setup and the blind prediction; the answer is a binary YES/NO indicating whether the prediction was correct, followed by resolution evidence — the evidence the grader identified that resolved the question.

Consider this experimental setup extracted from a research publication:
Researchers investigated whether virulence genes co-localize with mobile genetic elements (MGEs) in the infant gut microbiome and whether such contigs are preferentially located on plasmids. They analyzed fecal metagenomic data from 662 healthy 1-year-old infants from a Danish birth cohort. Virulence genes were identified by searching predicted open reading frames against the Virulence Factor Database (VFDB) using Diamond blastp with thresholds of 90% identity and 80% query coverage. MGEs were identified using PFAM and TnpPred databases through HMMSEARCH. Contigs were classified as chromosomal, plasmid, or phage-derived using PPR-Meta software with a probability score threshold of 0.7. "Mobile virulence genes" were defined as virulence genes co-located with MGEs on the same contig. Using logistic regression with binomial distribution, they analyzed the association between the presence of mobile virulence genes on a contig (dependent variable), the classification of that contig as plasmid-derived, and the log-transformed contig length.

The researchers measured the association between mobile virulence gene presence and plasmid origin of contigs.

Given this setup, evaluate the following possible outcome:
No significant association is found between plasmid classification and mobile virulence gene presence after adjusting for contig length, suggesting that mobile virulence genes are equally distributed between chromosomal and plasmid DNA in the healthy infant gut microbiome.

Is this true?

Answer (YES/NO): NO